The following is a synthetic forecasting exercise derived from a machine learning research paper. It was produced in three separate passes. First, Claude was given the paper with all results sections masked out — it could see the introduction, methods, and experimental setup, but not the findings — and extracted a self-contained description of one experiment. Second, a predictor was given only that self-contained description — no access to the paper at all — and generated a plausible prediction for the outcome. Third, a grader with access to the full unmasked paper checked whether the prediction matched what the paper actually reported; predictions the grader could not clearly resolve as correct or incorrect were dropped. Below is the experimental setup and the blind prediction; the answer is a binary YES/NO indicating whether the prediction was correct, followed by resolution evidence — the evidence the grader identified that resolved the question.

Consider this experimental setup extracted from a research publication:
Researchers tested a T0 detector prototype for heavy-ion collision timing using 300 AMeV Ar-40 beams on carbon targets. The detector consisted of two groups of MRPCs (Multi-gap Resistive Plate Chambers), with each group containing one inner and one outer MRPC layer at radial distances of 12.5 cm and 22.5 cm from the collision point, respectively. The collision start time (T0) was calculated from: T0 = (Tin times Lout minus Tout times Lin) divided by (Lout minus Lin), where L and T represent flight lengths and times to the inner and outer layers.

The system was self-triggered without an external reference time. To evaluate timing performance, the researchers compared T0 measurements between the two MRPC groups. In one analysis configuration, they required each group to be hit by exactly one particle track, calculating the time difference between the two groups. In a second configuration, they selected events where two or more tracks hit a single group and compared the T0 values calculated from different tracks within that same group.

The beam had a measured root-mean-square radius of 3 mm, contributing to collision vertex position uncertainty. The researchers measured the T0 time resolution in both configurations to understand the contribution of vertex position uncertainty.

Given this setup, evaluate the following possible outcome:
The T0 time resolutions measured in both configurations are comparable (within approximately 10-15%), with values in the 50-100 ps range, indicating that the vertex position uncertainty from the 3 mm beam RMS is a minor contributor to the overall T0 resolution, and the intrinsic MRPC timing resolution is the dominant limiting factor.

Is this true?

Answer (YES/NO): NO